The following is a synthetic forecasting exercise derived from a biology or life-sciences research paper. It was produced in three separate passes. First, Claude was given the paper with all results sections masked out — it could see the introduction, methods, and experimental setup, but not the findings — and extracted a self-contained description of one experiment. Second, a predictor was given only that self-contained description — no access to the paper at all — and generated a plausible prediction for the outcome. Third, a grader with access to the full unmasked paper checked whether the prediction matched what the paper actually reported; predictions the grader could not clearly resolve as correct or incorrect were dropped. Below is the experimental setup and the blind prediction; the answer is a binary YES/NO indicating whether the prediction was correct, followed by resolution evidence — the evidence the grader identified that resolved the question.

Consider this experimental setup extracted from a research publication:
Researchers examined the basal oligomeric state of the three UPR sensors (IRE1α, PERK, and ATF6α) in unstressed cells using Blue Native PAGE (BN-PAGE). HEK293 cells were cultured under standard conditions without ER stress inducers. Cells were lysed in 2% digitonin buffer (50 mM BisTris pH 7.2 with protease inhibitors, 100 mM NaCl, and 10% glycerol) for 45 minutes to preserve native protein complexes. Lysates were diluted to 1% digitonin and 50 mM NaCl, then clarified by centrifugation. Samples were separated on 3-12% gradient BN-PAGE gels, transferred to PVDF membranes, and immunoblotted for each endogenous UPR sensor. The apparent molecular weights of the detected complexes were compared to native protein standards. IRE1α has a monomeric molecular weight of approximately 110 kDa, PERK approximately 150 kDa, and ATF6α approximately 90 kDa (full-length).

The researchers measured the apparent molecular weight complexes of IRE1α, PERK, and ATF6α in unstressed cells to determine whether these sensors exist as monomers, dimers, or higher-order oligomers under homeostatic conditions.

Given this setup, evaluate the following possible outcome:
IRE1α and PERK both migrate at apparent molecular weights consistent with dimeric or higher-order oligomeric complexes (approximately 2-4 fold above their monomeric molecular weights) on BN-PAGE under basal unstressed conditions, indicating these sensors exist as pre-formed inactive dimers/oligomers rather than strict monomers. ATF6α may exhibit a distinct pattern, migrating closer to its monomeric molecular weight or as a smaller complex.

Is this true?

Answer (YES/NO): NO